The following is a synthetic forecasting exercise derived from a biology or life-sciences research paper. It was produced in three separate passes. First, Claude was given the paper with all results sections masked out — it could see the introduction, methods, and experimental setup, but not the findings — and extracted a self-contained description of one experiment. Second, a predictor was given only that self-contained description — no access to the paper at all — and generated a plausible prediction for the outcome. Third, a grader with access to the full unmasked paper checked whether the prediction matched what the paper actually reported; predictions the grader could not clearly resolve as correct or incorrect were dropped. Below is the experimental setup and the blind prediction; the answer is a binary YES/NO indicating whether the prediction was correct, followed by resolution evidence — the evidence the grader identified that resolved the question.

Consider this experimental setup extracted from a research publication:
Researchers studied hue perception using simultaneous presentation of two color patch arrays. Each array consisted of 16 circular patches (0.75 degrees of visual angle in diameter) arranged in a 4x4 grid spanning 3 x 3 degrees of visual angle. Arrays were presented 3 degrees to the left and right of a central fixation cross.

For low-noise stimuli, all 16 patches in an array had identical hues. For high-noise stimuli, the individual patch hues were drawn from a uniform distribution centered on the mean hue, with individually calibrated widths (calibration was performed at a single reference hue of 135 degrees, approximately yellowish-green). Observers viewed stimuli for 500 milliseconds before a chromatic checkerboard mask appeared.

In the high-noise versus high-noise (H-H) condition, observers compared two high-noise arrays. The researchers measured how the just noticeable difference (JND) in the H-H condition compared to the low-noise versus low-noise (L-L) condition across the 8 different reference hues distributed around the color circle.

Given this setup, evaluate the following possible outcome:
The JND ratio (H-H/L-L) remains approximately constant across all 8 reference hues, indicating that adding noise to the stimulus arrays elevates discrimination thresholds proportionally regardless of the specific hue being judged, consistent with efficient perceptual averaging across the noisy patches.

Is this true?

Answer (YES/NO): NO